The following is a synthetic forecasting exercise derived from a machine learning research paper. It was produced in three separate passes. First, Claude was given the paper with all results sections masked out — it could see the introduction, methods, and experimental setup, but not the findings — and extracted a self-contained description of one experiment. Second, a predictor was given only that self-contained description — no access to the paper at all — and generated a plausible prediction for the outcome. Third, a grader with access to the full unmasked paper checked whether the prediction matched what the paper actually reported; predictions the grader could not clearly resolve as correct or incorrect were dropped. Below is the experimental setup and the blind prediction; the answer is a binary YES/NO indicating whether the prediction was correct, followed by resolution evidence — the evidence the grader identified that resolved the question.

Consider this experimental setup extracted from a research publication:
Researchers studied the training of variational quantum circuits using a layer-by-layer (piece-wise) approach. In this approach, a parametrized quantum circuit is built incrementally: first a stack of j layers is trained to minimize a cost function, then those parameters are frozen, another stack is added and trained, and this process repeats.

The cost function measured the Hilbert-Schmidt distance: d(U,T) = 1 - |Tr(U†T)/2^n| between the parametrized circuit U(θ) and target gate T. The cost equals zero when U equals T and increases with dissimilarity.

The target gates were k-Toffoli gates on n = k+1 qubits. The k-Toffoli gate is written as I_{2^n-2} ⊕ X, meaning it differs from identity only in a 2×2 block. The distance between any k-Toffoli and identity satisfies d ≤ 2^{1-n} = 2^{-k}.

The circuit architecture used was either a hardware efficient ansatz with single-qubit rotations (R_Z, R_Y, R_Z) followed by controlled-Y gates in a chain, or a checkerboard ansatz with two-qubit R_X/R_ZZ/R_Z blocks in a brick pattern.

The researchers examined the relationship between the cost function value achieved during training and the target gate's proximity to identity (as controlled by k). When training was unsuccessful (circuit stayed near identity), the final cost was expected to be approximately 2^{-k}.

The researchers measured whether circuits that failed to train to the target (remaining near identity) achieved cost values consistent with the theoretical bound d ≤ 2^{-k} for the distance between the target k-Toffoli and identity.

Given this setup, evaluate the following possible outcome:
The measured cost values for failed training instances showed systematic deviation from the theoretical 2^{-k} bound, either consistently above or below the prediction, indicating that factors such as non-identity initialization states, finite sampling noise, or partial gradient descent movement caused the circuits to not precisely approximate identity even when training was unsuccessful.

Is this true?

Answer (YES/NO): NO